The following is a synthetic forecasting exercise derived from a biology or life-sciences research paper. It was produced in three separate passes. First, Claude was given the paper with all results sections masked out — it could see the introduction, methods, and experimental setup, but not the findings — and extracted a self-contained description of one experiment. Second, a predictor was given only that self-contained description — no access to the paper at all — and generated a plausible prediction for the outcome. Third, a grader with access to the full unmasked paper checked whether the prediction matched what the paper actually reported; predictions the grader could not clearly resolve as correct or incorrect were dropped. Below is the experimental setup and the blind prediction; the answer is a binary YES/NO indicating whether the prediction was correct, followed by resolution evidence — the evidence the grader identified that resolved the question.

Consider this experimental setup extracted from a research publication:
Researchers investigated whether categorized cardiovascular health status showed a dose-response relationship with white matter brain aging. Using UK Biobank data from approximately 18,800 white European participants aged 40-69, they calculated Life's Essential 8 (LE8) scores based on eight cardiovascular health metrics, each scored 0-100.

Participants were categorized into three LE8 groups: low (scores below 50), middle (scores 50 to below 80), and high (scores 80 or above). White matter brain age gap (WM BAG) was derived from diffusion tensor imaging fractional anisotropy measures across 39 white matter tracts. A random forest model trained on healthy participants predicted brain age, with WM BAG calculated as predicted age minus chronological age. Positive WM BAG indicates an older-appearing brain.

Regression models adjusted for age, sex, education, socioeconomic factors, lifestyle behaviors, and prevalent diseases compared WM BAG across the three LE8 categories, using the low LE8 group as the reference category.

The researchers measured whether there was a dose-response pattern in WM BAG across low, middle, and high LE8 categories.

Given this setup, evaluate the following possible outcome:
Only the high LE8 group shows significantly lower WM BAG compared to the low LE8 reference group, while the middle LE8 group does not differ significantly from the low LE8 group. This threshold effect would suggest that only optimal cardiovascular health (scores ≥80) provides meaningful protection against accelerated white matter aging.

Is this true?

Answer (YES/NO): NO